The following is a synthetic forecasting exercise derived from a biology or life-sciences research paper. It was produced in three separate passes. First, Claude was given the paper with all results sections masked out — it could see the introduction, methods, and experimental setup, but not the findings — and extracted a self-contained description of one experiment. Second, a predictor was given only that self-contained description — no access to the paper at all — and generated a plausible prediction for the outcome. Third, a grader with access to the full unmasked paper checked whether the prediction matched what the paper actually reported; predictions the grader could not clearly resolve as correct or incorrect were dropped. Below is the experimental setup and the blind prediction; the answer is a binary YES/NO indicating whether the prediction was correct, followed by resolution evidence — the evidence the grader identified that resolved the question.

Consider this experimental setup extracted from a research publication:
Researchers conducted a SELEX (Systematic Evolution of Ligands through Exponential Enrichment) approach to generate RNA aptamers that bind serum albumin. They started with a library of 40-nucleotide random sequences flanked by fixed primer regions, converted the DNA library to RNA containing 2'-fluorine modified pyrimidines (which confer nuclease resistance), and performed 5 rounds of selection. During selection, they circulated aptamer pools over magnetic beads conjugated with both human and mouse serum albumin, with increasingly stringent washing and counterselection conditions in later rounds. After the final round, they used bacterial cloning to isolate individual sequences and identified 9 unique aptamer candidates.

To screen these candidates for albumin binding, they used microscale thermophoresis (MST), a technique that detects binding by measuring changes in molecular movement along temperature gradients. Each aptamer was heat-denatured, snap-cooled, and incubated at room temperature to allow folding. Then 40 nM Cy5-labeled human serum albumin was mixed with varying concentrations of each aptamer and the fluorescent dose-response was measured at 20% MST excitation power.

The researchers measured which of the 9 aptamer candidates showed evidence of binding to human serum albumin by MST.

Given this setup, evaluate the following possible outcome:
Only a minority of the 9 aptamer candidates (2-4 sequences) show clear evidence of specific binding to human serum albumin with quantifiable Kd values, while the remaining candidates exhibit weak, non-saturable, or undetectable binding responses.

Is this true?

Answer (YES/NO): YES